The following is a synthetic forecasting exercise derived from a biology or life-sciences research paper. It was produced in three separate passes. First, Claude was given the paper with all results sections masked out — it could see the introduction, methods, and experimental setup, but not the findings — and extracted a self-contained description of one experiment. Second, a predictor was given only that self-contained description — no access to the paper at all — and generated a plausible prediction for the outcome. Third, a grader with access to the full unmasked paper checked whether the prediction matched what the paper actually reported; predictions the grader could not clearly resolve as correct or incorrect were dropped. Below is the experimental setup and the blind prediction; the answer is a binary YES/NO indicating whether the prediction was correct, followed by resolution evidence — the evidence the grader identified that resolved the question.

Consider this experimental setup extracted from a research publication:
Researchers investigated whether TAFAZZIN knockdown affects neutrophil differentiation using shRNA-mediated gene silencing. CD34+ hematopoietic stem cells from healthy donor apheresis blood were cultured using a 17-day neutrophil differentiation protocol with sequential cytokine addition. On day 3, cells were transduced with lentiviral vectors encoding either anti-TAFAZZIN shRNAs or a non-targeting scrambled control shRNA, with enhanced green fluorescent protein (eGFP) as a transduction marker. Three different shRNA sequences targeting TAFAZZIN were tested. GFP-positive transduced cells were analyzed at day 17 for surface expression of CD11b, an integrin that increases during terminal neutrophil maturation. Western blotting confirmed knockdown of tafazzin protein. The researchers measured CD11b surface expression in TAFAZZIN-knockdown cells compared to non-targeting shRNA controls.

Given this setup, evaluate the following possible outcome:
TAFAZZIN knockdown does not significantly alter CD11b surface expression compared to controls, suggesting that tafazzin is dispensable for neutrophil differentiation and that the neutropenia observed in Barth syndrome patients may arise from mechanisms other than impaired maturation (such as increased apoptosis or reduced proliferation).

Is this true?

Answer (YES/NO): NO